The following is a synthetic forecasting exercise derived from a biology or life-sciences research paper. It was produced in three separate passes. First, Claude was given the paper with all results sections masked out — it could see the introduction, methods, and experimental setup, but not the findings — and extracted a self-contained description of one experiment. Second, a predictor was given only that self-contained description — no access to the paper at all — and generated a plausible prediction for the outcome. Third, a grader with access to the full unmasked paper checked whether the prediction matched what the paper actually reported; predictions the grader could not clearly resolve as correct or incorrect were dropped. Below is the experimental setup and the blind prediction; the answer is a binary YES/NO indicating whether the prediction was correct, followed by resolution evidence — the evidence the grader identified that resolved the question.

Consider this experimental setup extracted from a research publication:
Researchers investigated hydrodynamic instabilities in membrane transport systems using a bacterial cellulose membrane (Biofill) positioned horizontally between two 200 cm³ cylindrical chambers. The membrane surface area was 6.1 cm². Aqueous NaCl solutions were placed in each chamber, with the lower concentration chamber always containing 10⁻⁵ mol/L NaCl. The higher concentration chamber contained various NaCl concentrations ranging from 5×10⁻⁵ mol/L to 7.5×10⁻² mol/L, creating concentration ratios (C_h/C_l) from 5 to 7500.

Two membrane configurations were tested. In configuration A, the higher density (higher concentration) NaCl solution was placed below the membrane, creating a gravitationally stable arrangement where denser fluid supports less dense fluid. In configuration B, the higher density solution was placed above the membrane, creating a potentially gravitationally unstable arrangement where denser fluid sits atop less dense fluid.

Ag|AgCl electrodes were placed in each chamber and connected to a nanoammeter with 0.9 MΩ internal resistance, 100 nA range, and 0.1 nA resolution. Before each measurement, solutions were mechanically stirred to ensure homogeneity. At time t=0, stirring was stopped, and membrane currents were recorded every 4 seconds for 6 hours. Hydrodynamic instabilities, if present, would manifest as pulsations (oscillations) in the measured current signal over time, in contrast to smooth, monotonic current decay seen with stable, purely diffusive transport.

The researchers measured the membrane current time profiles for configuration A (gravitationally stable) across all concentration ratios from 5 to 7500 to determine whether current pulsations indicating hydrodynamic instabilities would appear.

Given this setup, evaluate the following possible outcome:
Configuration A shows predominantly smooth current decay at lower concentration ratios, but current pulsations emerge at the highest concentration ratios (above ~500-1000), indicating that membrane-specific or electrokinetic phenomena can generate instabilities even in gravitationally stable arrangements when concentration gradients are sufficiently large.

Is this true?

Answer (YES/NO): NO